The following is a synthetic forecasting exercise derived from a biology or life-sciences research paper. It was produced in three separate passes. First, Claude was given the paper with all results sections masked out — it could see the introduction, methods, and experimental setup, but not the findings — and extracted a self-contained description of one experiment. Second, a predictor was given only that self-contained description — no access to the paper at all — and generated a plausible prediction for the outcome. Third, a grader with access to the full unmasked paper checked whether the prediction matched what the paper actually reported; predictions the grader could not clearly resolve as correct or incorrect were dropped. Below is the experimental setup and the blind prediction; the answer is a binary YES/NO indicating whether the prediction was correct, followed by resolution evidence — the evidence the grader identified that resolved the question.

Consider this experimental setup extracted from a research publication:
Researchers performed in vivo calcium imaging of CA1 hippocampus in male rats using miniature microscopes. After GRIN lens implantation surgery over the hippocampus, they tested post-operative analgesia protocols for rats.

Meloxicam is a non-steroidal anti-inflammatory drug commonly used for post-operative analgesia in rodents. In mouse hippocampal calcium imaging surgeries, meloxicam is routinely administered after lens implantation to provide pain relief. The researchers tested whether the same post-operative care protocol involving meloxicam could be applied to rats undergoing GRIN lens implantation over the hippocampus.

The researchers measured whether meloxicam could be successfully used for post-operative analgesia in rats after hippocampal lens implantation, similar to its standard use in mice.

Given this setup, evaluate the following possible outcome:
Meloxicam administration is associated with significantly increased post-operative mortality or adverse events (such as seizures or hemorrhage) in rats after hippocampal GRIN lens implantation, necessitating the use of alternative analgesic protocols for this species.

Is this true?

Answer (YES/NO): YES